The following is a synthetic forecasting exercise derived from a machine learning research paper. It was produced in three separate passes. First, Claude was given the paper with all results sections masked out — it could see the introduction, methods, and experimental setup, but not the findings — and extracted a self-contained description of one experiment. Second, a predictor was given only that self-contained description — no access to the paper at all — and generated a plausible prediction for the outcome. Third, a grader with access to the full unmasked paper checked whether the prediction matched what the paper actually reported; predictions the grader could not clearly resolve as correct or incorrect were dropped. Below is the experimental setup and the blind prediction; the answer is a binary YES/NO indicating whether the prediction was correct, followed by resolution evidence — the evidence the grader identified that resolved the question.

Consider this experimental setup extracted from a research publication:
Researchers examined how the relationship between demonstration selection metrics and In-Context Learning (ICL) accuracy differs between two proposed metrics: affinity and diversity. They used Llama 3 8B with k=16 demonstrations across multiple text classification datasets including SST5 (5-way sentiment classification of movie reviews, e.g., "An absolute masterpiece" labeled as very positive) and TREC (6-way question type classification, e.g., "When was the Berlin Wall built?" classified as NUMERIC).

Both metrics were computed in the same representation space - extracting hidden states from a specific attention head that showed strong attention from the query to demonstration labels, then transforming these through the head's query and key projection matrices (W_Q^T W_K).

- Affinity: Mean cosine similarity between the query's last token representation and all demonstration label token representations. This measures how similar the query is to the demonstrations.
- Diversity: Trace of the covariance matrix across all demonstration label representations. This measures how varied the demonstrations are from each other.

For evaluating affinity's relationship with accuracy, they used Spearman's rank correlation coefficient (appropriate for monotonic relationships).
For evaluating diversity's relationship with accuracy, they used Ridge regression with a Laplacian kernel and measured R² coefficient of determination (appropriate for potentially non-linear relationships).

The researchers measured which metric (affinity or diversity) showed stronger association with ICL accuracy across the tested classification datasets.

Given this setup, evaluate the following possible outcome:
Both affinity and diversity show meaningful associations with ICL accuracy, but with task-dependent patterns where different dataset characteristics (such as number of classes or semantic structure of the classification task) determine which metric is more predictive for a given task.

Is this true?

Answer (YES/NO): NO